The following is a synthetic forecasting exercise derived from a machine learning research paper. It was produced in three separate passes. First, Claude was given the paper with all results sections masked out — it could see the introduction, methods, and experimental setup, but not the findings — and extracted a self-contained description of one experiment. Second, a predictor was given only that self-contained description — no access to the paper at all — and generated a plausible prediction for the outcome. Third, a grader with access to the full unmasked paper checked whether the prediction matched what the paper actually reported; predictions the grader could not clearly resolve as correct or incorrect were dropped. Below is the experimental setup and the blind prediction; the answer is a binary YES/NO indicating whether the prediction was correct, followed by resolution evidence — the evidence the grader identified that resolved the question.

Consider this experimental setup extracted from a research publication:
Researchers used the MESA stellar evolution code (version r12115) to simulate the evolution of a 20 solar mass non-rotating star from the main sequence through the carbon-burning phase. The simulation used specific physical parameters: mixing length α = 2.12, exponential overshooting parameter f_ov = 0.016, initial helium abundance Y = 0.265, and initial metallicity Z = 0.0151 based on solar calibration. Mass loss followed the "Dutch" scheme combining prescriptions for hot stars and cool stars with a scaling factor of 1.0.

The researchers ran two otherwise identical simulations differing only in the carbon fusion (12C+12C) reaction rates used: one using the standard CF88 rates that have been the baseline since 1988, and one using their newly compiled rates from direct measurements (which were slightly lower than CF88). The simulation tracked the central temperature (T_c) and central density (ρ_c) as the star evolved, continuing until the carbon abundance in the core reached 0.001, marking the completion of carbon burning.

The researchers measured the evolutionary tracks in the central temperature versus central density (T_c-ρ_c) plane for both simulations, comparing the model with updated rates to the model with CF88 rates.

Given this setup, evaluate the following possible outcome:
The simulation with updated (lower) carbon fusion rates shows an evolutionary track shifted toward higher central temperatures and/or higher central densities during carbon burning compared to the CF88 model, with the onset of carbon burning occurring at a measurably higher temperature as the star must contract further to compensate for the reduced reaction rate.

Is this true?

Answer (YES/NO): YES